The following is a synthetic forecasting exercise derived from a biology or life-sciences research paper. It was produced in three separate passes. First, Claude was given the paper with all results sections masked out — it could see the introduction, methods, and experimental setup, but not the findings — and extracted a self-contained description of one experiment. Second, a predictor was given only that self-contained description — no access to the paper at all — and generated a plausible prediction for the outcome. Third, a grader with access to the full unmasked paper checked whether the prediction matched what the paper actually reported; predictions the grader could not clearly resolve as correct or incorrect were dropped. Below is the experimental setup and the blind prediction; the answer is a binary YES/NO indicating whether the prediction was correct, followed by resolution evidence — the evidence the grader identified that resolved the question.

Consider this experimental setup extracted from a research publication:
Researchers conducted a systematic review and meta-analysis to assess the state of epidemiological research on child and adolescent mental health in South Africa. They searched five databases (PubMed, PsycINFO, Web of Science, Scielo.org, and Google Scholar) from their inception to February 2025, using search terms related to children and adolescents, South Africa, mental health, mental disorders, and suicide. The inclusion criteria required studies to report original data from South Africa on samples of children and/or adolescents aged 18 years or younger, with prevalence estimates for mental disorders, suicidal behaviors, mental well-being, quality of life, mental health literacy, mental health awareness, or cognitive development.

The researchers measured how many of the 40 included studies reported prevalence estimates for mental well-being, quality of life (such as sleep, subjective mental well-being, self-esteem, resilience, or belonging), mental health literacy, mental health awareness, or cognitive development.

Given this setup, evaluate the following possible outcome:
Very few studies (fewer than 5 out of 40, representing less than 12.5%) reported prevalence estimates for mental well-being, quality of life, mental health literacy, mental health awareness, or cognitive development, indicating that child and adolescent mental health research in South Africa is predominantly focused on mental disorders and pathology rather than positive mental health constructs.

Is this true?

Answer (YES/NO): YES